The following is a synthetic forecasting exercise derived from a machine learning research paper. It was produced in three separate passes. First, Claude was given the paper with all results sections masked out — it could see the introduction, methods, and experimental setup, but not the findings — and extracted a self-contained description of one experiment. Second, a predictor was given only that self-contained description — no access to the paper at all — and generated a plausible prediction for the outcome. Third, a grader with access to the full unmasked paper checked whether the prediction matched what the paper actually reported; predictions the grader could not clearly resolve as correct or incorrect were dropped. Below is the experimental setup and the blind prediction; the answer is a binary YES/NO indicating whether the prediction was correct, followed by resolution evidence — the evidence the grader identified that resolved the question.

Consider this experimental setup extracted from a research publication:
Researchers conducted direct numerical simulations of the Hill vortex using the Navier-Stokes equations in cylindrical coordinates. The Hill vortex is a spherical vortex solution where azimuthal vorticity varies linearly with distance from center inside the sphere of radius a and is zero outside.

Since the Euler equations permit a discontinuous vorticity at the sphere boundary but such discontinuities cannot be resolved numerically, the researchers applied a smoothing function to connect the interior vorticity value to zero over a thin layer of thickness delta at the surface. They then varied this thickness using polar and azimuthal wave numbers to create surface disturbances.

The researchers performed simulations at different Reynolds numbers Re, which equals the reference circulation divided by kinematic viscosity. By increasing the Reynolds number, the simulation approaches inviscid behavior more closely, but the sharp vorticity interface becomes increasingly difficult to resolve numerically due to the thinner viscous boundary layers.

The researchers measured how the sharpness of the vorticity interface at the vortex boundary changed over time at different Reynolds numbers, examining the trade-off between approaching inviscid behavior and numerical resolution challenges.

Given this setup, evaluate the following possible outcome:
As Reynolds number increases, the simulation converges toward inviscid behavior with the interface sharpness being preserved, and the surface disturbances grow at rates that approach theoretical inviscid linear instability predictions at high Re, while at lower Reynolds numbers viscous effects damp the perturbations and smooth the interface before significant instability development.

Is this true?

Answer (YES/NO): NO